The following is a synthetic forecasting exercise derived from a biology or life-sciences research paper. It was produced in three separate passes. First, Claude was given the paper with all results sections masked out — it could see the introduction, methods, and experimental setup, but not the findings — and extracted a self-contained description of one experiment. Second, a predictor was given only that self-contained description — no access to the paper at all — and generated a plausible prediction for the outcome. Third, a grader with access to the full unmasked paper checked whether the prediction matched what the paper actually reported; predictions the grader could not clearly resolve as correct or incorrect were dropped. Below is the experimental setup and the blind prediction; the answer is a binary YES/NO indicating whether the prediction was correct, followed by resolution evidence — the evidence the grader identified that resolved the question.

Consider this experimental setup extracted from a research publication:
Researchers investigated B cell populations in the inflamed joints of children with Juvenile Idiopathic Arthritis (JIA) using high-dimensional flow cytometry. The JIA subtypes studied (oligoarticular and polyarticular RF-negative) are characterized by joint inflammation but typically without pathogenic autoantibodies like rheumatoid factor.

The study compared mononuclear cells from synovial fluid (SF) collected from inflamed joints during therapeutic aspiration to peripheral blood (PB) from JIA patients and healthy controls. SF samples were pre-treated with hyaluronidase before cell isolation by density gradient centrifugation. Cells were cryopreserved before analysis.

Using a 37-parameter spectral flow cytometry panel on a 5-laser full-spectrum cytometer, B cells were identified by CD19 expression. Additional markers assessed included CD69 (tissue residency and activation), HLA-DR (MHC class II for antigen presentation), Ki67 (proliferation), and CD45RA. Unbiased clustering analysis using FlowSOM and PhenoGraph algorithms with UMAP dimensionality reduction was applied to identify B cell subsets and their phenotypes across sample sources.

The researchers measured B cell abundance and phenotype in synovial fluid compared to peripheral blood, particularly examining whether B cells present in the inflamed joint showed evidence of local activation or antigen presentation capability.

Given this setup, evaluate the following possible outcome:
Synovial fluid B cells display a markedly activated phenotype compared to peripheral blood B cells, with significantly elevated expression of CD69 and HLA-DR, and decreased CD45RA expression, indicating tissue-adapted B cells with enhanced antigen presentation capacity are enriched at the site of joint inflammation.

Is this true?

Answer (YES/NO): NO